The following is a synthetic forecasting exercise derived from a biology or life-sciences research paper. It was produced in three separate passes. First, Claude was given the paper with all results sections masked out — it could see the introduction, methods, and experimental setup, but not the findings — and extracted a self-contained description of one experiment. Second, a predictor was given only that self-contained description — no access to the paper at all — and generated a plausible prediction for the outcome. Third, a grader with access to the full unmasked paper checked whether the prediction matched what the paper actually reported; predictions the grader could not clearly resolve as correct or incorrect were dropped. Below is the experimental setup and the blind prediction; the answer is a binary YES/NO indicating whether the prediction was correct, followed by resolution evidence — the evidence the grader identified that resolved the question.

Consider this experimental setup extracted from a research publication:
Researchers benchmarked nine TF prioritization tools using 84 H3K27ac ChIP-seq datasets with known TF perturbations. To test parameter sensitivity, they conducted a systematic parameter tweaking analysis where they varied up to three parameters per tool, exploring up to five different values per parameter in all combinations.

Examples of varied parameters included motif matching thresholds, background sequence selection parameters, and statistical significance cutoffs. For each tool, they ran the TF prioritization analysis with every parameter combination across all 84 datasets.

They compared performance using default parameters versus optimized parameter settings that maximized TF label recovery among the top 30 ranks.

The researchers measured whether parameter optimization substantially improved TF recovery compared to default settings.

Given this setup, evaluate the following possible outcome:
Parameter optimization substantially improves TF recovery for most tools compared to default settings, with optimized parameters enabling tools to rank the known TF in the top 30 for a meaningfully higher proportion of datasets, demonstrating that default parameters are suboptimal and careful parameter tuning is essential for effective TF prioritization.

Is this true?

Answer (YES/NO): NO